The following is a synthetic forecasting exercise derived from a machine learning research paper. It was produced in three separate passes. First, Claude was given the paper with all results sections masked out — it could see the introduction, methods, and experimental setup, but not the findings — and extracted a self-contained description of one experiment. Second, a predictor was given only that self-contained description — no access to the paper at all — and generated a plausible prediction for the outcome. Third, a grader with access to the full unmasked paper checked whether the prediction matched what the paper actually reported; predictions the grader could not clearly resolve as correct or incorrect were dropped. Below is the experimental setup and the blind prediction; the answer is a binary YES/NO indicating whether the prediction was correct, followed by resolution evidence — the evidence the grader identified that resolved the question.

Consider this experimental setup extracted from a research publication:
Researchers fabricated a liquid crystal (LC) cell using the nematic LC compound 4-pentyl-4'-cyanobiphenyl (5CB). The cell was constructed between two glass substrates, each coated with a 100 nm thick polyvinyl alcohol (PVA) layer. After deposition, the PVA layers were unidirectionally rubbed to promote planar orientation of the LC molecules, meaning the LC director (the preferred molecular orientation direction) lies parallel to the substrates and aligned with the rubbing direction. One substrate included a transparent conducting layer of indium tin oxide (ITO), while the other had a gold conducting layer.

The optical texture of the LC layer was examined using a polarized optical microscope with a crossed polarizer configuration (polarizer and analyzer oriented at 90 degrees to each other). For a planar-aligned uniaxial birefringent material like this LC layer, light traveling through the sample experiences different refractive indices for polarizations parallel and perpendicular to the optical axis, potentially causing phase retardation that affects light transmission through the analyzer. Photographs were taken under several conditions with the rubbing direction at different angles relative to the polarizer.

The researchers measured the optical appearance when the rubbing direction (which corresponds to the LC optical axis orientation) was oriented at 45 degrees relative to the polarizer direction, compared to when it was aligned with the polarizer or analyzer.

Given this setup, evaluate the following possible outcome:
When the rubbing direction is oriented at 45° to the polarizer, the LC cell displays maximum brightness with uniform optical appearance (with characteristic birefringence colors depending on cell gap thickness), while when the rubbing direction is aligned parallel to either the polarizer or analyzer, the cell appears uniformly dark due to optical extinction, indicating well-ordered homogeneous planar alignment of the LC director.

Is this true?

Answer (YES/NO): YES